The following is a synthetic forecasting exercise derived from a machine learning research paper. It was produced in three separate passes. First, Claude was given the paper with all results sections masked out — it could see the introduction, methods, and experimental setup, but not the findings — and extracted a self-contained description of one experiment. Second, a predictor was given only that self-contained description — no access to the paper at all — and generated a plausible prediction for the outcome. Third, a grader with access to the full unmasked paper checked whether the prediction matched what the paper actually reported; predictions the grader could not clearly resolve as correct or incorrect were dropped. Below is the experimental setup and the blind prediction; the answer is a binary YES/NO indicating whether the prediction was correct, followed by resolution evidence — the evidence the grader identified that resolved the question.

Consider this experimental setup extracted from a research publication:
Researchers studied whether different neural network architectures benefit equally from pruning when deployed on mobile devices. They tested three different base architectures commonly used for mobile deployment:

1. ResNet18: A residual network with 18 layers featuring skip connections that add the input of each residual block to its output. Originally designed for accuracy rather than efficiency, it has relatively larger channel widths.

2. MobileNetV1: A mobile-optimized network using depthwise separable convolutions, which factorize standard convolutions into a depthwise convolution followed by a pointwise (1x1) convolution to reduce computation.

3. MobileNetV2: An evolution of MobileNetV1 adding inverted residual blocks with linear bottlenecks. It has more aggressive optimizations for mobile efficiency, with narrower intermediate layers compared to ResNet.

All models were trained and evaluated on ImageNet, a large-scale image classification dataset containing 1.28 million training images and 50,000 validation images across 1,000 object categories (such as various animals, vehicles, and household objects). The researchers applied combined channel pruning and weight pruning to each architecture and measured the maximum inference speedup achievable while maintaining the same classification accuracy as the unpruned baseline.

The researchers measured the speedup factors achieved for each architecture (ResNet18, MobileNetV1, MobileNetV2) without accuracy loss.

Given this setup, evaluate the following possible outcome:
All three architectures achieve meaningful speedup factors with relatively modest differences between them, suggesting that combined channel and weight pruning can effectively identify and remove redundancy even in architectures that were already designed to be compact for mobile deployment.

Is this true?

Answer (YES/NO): NO